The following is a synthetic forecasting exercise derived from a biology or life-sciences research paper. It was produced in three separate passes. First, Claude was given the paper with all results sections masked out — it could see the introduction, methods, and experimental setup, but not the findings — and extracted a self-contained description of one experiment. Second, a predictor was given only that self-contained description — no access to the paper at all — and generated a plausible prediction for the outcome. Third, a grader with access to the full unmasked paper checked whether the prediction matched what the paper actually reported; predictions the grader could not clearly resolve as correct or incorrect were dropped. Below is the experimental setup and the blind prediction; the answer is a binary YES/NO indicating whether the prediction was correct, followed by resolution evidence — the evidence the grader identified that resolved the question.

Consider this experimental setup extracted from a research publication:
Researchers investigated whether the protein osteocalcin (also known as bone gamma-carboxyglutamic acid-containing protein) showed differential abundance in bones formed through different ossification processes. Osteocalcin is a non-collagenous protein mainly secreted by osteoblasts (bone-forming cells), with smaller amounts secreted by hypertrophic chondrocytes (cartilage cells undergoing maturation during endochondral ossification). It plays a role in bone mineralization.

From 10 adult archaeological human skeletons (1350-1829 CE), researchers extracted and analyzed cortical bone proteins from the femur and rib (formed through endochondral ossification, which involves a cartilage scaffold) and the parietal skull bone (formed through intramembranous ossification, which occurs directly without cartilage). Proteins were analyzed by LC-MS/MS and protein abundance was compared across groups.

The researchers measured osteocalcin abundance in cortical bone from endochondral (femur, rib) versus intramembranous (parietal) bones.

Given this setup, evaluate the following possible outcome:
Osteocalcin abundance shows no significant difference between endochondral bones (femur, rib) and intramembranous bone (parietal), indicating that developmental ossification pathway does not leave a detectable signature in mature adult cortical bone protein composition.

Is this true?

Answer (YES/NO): NO